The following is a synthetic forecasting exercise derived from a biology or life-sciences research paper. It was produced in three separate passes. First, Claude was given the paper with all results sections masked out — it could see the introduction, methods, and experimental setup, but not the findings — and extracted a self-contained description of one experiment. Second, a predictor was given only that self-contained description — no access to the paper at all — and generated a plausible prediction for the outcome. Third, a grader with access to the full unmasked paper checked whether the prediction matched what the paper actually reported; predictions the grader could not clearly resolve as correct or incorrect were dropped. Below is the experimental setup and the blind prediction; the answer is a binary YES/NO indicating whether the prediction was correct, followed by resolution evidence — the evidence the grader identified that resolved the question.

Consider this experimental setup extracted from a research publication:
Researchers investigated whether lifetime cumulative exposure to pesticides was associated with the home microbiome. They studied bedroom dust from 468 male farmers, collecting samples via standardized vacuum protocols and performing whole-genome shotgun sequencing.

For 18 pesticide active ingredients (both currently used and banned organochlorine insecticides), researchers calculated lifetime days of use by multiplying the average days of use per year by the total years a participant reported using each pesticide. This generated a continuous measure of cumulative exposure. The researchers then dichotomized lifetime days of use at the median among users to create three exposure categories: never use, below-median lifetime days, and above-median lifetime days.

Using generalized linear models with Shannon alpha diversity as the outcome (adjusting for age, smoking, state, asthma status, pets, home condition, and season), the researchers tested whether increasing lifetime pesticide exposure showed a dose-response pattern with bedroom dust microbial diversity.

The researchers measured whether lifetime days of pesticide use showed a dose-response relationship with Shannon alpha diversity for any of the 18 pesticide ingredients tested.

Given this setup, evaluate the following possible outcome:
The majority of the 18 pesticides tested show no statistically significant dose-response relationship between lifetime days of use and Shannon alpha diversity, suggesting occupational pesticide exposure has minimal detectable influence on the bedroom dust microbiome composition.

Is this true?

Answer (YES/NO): YES